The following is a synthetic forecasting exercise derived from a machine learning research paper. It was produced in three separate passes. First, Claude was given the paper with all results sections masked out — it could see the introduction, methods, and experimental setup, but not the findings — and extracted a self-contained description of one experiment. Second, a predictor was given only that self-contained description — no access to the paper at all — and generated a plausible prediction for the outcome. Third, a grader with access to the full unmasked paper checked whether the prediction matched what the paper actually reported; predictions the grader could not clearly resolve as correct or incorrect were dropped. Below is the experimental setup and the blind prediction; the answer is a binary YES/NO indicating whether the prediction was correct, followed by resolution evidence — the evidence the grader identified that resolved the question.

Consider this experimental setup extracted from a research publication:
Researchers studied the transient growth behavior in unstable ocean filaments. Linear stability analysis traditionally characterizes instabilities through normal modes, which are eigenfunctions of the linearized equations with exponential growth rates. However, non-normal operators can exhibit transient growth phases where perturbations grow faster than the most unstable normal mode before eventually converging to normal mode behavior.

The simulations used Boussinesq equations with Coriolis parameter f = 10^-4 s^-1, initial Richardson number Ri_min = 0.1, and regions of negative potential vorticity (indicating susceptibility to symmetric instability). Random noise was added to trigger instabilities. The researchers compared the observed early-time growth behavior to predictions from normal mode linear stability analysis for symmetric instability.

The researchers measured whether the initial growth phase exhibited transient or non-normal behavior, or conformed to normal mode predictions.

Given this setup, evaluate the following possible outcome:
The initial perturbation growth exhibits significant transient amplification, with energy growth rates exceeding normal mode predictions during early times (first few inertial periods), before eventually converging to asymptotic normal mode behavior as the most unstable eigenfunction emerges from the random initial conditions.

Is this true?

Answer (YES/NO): NO